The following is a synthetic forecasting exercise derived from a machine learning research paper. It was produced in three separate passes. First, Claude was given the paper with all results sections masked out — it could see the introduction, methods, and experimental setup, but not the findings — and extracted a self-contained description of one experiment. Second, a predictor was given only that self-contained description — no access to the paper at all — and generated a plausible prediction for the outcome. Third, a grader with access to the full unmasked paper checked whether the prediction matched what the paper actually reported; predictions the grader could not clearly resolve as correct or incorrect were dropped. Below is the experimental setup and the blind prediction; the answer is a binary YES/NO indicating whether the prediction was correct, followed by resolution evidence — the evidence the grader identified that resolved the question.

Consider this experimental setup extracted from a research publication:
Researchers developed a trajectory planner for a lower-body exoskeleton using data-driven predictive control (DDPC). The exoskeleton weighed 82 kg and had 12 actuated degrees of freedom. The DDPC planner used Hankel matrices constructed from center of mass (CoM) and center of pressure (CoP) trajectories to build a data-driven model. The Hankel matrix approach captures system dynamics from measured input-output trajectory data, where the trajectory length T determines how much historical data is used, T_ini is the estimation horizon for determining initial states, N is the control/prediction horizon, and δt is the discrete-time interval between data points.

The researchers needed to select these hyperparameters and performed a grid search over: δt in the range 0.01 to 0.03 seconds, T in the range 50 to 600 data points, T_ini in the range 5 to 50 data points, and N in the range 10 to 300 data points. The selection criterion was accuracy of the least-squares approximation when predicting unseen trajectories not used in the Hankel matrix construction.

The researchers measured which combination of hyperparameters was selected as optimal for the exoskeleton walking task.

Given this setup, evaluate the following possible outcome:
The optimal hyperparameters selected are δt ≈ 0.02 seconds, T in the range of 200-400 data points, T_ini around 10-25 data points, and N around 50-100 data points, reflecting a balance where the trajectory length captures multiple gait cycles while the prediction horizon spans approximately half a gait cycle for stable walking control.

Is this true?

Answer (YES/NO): NO